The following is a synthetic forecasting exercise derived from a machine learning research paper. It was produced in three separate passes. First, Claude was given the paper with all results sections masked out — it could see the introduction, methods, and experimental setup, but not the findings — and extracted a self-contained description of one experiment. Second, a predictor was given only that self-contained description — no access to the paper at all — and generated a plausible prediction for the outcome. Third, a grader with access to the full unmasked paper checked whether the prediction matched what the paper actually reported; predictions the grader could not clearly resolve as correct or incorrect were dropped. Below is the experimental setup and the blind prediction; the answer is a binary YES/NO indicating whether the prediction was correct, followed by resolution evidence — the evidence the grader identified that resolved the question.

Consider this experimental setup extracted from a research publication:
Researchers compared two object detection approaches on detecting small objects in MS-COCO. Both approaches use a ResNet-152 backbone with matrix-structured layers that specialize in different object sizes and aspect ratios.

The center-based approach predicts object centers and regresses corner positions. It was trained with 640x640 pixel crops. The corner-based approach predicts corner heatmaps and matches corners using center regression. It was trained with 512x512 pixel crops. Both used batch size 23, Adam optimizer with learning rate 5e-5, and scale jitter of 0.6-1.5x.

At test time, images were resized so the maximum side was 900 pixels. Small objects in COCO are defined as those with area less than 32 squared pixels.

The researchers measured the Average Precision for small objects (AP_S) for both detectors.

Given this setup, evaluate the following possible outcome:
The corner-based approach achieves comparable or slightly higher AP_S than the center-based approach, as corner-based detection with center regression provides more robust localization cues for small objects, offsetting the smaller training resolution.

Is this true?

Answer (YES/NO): YES